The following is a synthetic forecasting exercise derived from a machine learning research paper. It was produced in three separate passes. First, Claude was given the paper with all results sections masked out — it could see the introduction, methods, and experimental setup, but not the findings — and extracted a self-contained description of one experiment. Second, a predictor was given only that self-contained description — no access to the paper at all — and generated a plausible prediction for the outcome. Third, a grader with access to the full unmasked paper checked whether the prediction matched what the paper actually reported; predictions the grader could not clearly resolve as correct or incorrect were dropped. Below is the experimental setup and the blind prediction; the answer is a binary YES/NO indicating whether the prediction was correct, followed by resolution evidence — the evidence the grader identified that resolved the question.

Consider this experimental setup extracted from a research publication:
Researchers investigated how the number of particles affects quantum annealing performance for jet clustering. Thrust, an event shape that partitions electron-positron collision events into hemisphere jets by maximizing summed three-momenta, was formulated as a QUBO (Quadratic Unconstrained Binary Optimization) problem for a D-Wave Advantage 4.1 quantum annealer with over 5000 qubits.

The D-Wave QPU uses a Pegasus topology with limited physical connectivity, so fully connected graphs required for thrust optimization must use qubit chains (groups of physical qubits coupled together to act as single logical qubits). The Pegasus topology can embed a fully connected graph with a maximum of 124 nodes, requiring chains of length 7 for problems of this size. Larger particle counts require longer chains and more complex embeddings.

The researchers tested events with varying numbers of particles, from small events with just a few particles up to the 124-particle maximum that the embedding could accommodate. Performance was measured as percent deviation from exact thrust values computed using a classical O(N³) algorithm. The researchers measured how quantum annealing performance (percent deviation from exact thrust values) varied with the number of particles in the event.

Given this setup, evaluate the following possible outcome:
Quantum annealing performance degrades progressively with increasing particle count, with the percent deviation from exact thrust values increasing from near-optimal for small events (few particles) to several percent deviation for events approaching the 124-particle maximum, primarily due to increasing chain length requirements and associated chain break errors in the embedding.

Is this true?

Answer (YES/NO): NO